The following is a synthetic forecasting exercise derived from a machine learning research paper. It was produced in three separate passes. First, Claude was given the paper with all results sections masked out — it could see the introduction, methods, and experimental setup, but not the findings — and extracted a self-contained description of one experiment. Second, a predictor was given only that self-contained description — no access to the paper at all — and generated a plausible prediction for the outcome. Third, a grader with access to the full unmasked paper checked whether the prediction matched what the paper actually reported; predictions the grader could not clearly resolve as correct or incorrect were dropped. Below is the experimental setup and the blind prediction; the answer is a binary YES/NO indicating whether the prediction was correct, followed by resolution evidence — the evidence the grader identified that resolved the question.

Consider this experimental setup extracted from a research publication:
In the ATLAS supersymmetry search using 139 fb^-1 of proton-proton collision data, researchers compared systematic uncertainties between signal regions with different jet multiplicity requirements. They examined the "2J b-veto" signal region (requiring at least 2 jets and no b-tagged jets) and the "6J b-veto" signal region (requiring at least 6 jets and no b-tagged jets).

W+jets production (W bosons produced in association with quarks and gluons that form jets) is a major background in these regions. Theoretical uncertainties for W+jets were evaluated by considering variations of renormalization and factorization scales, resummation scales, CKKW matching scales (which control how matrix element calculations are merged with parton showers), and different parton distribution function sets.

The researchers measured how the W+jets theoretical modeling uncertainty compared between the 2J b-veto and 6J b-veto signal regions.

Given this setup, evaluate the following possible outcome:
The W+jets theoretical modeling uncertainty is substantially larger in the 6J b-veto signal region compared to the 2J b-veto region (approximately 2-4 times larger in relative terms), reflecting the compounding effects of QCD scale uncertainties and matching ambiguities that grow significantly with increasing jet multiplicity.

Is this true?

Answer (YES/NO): NO